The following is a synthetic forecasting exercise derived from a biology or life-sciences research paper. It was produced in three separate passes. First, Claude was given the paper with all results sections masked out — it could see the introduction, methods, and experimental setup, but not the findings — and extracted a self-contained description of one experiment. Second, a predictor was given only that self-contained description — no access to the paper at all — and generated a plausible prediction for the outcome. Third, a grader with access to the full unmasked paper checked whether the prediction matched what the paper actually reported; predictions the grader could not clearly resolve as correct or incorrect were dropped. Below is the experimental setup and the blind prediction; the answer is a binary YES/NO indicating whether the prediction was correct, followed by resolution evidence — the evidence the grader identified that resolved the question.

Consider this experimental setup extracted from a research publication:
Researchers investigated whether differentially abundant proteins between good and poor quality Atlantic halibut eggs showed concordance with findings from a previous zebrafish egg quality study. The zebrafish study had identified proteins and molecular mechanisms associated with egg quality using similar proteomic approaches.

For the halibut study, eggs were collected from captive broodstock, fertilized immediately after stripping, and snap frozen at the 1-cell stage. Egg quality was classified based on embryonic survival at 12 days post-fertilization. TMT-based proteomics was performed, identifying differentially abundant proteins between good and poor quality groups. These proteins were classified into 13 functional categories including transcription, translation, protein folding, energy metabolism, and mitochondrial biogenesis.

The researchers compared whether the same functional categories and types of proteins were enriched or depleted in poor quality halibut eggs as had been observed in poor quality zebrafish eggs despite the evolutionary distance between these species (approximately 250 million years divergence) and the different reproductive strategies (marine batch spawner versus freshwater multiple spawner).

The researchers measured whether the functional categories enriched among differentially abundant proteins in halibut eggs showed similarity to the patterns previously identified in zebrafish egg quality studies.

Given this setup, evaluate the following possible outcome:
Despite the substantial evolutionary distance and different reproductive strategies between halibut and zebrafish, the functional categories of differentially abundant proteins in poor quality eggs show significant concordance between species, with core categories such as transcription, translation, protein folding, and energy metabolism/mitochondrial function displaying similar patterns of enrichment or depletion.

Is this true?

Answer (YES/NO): YES